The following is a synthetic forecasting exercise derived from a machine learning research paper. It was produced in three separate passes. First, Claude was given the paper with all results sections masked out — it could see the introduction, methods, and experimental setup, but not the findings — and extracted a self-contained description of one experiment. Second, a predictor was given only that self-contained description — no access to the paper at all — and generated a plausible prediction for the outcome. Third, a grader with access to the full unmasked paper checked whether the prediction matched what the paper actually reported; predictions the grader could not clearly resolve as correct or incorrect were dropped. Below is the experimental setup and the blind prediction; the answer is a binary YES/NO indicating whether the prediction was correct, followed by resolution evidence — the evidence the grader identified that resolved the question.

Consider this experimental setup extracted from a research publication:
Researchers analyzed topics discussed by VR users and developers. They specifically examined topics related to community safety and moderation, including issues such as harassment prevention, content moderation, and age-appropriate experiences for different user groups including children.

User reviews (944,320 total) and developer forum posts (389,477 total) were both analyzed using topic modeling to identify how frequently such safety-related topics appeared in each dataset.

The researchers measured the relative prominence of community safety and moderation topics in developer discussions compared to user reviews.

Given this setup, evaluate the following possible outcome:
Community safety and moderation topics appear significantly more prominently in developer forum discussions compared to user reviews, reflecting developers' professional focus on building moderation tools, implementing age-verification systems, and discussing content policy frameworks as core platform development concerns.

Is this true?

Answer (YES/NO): NO